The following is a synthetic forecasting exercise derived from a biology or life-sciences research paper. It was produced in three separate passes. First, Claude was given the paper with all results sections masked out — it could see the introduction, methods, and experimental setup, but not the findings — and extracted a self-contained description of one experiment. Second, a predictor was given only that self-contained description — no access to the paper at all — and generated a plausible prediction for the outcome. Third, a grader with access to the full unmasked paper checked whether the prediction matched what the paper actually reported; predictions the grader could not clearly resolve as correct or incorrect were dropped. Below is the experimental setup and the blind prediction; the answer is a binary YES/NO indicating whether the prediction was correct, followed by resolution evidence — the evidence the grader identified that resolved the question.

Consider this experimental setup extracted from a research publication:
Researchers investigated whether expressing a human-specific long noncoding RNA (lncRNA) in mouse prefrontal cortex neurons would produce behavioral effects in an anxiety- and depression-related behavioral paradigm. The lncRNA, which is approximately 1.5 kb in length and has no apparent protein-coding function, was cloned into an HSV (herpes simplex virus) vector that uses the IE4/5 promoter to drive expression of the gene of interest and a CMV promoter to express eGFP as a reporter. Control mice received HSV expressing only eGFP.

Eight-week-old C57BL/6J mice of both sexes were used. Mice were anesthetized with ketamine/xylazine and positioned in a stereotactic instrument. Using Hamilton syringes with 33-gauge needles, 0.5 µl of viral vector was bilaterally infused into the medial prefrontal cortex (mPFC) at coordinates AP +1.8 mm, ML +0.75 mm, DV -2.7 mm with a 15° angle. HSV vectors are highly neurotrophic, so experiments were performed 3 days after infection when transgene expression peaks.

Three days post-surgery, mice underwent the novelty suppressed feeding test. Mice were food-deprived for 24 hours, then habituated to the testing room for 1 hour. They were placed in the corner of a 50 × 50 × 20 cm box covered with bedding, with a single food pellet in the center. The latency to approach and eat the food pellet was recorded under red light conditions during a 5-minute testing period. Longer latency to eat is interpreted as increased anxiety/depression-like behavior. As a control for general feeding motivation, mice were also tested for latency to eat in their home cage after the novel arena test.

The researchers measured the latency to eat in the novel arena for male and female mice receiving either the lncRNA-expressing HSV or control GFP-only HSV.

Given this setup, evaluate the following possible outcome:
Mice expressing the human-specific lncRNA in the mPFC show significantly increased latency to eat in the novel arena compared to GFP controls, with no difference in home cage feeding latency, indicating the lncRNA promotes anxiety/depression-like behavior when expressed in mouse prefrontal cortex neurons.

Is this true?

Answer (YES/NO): NO